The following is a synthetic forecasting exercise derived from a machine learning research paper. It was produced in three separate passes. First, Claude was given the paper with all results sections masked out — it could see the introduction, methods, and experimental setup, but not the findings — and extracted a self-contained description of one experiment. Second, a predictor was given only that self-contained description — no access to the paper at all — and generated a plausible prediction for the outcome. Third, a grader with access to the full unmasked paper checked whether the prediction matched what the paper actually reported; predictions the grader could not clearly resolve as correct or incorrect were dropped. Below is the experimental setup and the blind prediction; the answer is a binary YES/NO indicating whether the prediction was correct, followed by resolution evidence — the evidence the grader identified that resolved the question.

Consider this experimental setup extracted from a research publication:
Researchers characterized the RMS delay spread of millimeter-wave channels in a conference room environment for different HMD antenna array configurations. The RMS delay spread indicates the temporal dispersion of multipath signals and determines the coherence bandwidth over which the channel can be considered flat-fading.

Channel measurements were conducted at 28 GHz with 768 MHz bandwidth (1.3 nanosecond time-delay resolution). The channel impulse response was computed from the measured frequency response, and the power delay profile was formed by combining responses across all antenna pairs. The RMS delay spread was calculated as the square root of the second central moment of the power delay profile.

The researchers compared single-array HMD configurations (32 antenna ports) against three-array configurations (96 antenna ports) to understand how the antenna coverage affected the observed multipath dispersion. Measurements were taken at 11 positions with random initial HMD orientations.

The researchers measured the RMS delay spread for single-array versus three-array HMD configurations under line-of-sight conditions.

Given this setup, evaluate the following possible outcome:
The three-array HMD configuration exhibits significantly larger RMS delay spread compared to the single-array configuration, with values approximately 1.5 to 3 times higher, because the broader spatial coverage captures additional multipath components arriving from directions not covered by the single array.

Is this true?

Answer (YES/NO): NO